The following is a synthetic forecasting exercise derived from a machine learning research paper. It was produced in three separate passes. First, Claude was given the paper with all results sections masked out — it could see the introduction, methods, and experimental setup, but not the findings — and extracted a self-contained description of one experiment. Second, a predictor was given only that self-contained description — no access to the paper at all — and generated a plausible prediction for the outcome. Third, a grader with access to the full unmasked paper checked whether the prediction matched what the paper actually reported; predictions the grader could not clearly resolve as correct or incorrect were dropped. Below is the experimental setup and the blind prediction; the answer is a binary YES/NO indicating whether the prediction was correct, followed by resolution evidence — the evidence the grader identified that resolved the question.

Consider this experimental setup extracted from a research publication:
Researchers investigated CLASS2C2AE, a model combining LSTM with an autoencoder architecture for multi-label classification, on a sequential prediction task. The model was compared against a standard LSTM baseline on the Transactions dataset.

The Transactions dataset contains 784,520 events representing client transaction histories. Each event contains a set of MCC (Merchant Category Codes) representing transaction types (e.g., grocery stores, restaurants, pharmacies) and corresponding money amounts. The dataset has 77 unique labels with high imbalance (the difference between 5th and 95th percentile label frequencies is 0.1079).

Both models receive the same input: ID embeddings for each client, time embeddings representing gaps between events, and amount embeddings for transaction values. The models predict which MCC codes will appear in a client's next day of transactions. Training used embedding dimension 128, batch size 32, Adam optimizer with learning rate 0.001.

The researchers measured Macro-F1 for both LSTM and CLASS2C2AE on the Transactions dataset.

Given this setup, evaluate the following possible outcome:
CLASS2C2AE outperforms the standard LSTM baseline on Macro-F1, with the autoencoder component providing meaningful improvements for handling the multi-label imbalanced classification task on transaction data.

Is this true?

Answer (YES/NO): NO